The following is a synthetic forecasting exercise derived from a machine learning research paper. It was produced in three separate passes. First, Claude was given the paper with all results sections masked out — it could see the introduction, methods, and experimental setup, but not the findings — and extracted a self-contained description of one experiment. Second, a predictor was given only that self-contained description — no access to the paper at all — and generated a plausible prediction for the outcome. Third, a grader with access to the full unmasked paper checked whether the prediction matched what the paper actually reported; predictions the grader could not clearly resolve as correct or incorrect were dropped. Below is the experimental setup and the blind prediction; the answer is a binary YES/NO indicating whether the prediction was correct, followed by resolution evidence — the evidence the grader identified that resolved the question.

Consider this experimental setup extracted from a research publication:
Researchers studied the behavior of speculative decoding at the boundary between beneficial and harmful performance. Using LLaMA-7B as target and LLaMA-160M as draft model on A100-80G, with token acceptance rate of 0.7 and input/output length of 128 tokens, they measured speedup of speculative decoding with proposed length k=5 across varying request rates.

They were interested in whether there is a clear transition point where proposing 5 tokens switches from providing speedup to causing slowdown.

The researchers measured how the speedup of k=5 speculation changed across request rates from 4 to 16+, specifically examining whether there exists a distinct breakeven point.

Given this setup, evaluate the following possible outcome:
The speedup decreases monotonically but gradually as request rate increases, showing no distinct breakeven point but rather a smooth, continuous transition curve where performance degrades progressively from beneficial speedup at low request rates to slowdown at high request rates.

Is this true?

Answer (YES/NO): NO